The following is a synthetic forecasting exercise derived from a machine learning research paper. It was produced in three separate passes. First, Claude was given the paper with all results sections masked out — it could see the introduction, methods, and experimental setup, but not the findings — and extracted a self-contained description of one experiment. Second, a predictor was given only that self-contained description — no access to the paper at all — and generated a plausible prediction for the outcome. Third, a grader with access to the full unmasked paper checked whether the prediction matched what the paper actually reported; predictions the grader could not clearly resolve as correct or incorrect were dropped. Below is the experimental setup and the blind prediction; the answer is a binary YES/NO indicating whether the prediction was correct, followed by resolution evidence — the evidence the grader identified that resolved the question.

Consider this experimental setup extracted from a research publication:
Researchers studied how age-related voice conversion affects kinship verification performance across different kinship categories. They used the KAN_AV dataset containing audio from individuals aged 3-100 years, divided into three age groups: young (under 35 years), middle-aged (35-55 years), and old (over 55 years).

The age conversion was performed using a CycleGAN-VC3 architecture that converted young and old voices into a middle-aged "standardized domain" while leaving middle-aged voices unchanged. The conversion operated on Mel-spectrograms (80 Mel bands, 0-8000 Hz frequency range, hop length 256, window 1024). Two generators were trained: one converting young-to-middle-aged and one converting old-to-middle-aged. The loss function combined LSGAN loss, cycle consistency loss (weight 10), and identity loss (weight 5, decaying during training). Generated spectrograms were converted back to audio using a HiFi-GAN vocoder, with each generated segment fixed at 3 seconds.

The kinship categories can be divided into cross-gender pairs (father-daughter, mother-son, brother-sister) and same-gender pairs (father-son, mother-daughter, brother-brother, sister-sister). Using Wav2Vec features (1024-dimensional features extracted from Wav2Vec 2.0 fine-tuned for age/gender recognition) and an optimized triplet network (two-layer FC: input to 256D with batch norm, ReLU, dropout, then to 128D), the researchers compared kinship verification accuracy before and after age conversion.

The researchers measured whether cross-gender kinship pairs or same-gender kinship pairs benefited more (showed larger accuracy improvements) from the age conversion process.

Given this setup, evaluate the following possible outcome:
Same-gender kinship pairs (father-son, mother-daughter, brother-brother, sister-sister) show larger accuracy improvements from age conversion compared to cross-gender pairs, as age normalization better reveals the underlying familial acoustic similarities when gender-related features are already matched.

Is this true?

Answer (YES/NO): NO